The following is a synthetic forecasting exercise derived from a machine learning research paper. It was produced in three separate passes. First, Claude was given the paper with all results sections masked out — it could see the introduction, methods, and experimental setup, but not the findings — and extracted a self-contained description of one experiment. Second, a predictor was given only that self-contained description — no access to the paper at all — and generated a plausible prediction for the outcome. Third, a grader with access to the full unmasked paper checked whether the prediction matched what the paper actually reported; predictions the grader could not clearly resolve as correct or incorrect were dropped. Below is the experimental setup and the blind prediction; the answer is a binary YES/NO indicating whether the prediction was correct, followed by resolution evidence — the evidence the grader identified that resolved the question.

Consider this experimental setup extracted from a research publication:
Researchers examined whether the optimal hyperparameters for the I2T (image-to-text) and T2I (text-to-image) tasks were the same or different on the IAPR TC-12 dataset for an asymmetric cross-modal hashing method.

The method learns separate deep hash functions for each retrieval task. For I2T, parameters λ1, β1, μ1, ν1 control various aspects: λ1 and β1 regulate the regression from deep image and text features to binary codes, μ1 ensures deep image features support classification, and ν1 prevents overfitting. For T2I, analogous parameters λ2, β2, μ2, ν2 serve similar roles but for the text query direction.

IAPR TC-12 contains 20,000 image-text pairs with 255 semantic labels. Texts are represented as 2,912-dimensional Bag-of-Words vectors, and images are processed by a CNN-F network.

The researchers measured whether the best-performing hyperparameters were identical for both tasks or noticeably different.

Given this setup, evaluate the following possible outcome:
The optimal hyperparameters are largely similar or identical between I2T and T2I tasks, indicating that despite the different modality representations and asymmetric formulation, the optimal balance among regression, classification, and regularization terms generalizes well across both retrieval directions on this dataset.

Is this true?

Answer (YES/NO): NO